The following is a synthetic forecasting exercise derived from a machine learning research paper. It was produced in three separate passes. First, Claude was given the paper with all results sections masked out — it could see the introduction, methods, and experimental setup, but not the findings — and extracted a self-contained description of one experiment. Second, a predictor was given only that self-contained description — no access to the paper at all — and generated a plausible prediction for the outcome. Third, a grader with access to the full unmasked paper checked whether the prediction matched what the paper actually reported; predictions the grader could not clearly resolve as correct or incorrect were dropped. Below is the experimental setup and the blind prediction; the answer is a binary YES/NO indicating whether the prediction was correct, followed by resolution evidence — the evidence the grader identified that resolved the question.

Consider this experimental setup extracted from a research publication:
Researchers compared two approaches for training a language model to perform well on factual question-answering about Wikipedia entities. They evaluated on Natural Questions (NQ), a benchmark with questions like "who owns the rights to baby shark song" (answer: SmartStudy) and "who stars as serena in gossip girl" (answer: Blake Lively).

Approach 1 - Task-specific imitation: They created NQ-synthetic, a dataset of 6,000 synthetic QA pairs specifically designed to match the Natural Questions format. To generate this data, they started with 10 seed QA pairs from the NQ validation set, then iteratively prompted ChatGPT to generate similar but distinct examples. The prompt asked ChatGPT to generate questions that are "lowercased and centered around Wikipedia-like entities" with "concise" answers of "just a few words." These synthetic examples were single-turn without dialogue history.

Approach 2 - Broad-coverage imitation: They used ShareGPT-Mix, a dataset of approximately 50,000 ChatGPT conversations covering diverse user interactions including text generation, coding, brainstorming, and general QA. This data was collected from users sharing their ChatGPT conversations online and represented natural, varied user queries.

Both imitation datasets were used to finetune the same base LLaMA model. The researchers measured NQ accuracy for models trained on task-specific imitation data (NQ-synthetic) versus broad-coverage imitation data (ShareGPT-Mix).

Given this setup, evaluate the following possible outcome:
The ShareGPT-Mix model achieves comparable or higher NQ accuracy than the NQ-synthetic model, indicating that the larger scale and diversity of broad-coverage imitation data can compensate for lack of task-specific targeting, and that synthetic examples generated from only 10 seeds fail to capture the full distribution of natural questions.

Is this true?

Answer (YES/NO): NO